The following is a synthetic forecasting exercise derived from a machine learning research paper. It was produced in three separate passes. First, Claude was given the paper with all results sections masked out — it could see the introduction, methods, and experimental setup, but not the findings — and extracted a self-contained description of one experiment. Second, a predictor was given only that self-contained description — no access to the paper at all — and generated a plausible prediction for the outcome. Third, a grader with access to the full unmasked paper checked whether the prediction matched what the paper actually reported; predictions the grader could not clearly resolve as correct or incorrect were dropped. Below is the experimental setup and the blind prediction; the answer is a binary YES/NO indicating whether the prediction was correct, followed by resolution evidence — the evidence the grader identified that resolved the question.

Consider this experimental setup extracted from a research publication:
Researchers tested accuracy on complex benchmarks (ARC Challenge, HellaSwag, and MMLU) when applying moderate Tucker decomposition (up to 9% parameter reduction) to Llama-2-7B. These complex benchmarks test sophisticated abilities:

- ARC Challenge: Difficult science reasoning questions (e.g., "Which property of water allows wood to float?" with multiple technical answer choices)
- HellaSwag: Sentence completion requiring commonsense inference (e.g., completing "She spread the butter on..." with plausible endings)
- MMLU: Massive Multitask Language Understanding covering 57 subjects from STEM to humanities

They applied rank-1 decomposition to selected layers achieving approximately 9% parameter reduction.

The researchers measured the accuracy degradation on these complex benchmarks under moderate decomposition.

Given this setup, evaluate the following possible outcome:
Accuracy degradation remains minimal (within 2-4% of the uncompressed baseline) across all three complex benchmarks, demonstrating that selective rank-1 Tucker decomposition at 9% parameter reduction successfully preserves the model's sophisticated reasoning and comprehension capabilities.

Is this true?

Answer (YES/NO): NO